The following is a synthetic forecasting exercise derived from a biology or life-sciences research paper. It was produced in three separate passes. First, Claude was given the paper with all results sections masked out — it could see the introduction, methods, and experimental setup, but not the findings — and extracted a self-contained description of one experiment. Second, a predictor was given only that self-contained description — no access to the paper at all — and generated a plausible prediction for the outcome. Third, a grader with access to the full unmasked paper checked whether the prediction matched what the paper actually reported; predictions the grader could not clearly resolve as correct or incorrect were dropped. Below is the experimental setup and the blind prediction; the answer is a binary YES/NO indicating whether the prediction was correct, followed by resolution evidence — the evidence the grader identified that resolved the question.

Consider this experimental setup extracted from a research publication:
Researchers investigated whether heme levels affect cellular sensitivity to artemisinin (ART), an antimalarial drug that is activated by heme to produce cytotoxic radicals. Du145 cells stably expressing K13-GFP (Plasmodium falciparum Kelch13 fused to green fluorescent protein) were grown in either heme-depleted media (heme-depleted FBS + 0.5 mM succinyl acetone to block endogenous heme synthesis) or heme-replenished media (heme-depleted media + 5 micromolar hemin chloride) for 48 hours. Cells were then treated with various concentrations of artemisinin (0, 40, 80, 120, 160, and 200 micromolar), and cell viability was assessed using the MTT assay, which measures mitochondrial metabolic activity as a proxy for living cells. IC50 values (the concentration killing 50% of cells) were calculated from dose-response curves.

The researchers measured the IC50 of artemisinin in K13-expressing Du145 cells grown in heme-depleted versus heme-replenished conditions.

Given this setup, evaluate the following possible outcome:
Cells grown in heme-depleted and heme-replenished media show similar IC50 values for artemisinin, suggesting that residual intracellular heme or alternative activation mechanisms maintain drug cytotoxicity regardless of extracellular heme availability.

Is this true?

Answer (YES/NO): NO